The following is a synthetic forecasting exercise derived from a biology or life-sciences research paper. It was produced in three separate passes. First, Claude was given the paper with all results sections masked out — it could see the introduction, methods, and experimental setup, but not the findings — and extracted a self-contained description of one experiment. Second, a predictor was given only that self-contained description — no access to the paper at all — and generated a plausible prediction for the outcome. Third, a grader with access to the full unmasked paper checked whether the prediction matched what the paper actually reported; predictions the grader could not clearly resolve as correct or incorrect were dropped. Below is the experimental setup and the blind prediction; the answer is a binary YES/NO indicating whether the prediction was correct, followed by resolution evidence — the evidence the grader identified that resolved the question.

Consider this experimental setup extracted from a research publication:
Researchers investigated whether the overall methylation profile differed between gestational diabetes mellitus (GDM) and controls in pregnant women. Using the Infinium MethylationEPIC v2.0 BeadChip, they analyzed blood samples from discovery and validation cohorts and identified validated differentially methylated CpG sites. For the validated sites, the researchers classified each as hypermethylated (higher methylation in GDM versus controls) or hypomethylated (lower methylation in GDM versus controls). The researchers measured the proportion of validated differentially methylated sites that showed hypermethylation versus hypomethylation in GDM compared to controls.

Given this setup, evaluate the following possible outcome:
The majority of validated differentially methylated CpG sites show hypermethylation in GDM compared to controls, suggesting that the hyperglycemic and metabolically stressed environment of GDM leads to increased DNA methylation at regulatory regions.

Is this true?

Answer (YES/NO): NO